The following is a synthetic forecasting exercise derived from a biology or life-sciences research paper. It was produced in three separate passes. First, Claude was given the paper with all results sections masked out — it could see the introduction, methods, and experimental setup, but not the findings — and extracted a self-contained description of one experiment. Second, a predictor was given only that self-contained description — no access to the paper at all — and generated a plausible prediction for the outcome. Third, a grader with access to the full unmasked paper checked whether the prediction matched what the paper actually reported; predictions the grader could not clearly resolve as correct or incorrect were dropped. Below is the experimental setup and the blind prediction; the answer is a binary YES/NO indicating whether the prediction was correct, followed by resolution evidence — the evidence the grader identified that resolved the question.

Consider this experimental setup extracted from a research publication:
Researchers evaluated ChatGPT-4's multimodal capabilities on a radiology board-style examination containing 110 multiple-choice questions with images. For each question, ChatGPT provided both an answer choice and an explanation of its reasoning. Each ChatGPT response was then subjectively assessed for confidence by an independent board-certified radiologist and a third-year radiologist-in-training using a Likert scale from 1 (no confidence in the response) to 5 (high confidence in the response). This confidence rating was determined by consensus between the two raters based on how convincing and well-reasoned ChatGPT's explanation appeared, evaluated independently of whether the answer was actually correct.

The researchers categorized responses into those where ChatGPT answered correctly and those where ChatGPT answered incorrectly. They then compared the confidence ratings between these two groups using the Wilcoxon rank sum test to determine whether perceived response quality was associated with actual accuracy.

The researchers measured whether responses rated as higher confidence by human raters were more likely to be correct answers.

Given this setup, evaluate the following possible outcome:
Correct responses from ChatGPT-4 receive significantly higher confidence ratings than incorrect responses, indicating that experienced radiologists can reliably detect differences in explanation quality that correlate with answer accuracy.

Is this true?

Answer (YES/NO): YES